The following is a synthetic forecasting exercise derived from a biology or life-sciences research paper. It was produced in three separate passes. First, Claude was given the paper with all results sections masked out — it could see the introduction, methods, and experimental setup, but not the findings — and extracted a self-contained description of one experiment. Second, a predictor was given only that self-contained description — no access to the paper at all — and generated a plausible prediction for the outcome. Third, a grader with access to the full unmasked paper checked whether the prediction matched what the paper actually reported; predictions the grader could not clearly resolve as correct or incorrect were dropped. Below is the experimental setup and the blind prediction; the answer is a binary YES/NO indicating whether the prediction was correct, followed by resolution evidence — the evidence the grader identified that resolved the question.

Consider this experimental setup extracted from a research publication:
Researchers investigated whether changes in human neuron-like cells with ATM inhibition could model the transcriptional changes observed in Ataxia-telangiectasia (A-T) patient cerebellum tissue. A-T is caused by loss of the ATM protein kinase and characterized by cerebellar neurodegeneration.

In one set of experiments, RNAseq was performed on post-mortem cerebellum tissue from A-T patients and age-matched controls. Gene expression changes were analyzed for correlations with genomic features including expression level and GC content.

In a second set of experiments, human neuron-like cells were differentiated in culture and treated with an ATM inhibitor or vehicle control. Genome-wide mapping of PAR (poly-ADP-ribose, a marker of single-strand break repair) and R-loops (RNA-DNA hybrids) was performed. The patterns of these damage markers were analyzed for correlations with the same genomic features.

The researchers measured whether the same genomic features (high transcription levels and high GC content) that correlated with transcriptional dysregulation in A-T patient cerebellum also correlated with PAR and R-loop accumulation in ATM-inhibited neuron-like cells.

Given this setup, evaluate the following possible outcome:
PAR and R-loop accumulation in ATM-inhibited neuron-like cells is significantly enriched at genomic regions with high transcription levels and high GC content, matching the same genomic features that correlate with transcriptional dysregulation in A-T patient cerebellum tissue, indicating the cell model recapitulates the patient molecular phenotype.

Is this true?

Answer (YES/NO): YES